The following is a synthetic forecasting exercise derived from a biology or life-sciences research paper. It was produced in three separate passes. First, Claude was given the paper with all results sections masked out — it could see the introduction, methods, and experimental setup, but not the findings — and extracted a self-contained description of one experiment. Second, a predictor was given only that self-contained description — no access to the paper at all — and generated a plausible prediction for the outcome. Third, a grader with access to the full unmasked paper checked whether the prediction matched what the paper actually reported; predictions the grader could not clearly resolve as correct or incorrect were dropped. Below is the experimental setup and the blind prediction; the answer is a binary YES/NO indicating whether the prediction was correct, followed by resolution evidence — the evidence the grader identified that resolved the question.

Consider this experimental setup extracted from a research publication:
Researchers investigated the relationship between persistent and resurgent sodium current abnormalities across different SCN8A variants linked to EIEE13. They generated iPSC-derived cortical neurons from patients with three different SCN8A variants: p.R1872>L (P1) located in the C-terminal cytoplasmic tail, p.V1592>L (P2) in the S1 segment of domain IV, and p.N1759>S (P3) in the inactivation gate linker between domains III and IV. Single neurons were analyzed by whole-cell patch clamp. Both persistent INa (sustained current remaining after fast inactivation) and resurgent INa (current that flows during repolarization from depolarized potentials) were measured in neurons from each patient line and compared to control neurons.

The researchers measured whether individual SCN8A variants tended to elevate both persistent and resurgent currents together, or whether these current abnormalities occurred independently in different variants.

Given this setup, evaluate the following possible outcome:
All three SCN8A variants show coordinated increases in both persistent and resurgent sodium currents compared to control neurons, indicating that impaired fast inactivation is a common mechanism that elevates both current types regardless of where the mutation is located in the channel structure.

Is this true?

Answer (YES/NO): NO